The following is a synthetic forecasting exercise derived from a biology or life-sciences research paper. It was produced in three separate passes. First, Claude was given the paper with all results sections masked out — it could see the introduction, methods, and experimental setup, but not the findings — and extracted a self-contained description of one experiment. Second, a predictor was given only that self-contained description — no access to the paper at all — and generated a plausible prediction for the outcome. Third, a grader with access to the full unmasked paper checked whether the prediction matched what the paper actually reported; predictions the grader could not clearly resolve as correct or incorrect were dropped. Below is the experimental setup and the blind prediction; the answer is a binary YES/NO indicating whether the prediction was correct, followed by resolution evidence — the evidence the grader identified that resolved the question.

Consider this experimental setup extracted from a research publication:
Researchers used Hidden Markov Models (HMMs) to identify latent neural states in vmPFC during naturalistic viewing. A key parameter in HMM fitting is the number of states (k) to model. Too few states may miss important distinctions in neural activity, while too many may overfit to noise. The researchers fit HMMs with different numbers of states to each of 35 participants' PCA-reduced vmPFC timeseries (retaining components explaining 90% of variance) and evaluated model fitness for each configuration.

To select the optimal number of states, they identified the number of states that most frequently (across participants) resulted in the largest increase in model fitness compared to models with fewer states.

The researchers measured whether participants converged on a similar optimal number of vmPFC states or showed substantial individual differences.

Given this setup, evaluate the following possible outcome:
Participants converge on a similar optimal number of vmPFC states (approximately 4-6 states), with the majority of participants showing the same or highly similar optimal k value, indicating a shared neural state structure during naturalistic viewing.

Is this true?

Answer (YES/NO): NO